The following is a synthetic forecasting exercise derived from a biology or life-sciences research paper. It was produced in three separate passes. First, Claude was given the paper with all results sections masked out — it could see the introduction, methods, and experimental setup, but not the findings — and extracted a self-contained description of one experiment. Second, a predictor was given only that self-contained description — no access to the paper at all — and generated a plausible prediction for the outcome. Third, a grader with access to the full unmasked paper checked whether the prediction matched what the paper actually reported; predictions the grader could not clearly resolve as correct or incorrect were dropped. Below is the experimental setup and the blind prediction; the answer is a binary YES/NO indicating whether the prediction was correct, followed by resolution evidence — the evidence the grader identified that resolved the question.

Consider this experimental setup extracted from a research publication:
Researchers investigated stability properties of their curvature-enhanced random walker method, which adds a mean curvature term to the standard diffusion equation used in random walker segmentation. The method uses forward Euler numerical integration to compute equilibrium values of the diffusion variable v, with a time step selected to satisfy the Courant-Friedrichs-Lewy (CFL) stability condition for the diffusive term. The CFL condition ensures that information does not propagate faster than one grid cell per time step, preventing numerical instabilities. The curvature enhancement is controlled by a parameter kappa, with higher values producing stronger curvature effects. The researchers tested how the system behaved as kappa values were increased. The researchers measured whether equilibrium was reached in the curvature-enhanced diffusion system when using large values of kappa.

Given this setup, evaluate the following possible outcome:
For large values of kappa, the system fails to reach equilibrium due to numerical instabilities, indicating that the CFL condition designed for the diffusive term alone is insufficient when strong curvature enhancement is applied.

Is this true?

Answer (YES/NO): YES